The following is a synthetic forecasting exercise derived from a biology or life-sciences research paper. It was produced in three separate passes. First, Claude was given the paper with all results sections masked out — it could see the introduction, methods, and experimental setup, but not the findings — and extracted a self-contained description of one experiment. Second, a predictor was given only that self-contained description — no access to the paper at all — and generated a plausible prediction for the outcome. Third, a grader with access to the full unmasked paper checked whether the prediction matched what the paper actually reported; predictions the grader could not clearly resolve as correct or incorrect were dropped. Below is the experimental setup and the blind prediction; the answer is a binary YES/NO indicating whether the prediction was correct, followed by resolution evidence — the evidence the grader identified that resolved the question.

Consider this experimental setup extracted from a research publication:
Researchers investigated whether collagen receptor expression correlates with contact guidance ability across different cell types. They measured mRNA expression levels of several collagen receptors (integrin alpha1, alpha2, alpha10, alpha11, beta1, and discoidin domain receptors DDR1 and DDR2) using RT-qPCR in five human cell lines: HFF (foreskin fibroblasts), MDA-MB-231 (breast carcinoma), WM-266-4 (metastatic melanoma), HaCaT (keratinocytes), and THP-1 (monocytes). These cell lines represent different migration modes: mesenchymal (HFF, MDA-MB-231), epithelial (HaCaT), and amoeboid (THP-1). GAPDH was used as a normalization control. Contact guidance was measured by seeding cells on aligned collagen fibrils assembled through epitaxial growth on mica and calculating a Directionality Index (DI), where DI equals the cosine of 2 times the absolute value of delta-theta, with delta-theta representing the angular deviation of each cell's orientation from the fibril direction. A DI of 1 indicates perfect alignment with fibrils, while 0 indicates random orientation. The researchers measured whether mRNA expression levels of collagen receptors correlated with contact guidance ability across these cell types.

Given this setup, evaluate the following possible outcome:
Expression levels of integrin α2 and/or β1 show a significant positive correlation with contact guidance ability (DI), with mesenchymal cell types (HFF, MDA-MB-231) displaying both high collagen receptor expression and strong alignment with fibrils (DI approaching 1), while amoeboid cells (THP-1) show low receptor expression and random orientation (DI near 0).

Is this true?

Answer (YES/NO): NO